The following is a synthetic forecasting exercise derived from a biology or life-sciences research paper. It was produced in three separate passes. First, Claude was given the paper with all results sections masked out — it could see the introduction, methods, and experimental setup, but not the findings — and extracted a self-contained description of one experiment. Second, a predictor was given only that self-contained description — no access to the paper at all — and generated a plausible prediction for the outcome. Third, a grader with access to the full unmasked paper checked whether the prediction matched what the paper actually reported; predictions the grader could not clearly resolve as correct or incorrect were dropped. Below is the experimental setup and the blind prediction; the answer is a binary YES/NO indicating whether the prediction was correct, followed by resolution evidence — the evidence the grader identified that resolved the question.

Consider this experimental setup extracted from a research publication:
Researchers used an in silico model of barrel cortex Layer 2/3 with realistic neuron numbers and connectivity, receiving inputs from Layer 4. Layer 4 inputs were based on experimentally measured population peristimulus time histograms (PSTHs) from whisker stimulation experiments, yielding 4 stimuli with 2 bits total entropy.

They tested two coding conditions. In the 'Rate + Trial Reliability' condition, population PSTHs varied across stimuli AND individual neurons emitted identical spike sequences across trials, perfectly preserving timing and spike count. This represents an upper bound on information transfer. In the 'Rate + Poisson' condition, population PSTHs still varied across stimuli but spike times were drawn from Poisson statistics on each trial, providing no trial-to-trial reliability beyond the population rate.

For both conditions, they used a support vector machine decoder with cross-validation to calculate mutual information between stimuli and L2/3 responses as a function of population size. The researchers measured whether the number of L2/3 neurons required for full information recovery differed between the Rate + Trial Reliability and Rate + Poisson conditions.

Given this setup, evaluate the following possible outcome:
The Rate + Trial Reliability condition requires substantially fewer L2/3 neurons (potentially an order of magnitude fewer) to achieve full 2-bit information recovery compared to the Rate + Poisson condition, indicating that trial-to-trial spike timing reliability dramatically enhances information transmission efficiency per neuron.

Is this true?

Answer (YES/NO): NO